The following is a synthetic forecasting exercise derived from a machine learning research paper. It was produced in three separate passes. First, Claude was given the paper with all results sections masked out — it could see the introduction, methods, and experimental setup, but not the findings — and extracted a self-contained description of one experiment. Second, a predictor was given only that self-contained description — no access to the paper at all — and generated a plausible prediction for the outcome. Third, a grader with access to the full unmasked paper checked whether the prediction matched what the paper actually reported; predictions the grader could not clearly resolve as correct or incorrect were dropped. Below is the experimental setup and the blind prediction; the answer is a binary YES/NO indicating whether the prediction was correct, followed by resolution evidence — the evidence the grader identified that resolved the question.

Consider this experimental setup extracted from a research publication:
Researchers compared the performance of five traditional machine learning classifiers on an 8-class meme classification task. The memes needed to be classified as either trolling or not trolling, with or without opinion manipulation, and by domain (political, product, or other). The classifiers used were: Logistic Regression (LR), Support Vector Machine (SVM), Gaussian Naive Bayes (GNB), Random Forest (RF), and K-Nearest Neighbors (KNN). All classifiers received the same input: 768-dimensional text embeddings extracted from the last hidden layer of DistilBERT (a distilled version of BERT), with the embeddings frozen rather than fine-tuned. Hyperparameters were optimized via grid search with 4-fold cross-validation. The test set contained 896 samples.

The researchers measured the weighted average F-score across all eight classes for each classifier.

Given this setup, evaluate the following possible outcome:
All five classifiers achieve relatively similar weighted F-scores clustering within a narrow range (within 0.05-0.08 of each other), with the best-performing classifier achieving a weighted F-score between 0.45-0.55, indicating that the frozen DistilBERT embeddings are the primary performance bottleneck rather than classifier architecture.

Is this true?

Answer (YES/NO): NO